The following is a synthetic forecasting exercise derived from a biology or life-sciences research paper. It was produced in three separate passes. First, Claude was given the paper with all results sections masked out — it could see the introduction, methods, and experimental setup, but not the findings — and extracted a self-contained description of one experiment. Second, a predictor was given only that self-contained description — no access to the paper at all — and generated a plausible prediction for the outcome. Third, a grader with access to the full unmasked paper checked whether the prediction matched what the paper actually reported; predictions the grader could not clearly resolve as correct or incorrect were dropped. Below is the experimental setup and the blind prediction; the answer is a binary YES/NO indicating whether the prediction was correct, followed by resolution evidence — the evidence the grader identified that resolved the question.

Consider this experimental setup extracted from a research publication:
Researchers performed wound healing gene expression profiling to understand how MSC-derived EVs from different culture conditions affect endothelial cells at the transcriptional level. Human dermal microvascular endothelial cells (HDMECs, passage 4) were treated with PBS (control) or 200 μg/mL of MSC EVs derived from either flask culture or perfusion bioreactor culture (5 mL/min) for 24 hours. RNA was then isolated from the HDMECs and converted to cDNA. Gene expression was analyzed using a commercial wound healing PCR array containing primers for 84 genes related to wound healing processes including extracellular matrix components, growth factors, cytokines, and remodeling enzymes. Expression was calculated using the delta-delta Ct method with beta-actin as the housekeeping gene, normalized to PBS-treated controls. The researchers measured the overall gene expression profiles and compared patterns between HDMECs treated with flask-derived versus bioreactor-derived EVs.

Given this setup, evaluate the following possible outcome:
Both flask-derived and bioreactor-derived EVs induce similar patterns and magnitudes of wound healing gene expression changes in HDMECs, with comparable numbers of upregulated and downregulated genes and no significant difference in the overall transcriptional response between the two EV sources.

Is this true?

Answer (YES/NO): YES